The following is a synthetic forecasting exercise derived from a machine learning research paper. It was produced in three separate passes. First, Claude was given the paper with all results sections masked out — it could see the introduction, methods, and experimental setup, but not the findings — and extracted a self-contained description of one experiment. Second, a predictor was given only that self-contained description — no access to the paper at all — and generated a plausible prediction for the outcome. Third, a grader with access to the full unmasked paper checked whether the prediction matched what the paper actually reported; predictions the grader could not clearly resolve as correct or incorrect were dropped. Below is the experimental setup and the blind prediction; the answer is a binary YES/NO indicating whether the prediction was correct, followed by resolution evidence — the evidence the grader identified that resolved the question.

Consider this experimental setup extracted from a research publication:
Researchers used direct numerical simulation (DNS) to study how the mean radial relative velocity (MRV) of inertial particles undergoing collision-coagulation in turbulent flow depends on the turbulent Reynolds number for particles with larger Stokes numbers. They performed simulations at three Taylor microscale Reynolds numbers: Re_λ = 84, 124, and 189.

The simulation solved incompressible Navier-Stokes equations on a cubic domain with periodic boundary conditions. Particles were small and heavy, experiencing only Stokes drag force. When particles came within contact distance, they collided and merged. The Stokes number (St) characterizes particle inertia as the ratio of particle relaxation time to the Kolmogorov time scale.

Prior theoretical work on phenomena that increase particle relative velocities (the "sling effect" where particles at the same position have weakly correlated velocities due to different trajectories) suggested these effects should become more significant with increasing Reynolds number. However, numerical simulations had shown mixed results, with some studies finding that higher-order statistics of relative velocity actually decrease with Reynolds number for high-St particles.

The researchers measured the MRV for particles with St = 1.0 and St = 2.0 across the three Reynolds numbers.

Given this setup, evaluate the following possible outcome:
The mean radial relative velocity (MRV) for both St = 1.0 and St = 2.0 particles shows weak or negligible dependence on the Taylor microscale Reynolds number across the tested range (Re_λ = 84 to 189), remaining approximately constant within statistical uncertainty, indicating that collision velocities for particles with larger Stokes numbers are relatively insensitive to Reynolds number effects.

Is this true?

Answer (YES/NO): NO